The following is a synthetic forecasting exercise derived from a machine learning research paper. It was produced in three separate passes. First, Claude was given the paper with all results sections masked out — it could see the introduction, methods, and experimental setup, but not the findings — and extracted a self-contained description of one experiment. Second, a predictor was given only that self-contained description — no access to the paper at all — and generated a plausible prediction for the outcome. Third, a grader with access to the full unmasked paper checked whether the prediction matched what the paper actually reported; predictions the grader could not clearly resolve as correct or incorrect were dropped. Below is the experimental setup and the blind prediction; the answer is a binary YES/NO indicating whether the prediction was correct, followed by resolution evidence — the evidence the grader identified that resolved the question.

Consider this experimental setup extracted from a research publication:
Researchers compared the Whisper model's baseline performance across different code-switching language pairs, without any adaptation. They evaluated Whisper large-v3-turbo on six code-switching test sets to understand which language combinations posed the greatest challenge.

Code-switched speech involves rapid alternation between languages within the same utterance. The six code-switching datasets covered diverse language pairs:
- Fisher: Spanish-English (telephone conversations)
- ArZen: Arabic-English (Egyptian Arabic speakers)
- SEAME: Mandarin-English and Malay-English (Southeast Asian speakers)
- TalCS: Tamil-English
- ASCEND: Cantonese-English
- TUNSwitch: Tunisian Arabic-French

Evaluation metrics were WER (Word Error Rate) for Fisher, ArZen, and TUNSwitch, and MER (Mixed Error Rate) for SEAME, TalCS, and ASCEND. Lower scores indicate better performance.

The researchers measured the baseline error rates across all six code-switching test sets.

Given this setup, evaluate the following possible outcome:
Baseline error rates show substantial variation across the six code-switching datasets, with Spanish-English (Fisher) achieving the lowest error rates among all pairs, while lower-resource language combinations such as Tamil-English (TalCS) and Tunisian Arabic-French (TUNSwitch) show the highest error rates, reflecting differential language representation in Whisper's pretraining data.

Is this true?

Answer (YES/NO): NO